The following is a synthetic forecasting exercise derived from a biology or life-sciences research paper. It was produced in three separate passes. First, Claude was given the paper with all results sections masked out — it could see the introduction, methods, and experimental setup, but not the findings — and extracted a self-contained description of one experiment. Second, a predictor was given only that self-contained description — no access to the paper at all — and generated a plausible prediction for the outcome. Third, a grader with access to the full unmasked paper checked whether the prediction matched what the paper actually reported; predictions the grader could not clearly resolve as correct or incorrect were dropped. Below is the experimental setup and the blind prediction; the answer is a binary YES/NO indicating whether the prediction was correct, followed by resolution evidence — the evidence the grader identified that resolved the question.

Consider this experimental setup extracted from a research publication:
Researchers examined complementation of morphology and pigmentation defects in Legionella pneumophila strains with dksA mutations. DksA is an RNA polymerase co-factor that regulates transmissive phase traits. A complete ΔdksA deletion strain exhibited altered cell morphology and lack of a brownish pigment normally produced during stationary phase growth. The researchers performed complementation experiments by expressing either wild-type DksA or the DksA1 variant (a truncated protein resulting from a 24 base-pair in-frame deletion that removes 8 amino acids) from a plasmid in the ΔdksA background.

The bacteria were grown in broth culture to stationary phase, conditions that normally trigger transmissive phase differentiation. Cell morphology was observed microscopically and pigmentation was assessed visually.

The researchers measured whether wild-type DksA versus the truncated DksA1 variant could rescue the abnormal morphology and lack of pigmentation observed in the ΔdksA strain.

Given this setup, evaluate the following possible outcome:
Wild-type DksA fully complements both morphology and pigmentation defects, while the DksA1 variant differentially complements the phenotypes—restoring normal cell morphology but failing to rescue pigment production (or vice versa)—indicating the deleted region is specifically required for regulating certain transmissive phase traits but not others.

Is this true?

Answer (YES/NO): NO